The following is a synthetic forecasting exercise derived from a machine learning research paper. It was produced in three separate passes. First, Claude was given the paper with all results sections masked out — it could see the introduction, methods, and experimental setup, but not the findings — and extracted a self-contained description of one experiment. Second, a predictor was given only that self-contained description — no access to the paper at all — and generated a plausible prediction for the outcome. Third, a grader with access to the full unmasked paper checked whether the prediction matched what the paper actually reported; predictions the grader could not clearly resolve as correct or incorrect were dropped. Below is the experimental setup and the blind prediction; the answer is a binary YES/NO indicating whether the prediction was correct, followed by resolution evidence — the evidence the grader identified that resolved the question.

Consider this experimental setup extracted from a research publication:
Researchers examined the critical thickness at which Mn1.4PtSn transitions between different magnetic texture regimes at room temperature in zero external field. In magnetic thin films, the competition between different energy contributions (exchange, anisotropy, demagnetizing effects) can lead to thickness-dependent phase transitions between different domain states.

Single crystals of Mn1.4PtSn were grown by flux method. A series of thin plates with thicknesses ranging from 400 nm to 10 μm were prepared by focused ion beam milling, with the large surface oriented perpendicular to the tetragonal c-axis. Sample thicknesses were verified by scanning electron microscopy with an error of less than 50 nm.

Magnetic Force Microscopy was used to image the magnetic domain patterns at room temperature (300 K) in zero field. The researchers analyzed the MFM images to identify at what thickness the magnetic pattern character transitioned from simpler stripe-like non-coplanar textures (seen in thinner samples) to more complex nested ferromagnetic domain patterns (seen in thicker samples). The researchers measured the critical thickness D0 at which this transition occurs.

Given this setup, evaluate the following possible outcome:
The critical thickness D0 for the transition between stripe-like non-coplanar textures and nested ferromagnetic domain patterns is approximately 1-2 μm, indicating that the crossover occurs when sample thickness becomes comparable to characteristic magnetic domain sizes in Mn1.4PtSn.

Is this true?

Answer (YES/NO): NO